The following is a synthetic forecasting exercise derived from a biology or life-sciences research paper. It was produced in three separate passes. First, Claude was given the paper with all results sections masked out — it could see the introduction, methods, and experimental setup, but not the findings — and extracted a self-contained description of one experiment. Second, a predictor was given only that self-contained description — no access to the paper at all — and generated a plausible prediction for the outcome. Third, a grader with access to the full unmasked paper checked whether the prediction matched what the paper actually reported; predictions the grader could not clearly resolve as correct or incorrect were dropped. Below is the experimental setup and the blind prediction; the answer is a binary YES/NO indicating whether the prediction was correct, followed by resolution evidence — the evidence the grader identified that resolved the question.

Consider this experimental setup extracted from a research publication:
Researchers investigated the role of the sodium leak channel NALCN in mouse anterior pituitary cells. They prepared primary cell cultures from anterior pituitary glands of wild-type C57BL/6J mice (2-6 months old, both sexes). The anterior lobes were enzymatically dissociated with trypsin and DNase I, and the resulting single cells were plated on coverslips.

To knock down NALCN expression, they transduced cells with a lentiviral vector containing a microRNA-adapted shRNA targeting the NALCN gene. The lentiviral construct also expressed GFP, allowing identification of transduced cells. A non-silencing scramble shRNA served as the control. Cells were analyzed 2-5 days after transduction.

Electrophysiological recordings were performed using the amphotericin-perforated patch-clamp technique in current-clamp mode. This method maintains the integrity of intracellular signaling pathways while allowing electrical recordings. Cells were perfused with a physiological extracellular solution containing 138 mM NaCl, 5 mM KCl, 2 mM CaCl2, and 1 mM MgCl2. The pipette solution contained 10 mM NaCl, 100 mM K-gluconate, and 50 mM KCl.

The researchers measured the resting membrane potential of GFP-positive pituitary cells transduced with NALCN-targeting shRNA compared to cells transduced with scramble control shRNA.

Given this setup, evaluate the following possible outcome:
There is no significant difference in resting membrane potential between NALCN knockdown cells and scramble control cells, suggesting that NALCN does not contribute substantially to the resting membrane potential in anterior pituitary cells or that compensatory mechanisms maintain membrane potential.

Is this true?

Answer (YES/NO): NO